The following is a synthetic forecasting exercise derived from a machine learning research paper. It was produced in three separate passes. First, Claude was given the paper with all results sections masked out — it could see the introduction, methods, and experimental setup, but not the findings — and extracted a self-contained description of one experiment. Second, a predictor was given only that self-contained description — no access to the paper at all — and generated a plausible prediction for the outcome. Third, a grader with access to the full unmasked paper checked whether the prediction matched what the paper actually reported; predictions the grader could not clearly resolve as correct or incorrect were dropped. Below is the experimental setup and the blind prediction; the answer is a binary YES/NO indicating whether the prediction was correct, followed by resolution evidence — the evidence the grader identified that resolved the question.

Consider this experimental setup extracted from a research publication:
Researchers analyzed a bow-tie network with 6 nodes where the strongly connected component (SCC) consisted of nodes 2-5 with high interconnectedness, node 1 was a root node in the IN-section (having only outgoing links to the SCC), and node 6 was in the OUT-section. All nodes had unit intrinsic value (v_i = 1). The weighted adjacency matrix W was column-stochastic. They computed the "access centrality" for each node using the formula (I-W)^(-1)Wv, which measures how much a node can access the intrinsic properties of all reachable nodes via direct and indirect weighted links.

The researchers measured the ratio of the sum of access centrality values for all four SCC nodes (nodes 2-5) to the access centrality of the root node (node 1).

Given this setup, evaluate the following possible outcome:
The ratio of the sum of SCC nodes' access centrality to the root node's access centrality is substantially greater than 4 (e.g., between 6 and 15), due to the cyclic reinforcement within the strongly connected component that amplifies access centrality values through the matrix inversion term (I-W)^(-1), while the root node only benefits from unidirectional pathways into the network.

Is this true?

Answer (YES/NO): NO